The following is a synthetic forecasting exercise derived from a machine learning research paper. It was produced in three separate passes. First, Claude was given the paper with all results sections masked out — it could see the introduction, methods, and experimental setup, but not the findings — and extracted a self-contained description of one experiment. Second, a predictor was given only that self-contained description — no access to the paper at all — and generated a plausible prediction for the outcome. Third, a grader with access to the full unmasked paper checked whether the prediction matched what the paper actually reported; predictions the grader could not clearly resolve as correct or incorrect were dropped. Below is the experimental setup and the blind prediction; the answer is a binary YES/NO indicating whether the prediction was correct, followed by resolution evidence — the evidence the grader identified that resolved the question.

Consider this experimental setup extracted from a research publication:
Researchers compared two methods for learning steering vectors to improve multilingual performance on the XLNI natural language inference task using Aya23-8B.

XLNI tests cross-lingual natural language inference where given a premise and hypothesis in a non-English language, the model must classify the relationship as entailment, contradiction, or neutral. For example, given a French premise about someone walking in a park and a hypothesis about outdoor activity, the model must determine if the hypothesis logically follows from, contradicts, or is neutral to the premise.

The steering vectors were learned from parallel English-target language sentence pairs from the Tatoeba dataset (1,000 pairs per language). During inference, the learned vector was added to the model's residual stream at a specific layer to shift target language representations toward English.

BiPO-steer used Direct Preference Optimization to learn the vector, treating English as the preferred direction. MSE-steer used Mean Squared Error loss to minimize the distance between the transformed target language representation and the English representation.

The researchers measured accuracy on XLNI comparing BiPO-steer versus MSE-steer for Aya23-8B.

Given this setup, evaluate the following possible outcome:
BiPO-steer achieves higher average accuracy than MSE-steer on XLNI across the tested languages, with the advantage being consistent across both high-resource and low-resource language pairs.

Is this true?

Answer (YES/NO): NO